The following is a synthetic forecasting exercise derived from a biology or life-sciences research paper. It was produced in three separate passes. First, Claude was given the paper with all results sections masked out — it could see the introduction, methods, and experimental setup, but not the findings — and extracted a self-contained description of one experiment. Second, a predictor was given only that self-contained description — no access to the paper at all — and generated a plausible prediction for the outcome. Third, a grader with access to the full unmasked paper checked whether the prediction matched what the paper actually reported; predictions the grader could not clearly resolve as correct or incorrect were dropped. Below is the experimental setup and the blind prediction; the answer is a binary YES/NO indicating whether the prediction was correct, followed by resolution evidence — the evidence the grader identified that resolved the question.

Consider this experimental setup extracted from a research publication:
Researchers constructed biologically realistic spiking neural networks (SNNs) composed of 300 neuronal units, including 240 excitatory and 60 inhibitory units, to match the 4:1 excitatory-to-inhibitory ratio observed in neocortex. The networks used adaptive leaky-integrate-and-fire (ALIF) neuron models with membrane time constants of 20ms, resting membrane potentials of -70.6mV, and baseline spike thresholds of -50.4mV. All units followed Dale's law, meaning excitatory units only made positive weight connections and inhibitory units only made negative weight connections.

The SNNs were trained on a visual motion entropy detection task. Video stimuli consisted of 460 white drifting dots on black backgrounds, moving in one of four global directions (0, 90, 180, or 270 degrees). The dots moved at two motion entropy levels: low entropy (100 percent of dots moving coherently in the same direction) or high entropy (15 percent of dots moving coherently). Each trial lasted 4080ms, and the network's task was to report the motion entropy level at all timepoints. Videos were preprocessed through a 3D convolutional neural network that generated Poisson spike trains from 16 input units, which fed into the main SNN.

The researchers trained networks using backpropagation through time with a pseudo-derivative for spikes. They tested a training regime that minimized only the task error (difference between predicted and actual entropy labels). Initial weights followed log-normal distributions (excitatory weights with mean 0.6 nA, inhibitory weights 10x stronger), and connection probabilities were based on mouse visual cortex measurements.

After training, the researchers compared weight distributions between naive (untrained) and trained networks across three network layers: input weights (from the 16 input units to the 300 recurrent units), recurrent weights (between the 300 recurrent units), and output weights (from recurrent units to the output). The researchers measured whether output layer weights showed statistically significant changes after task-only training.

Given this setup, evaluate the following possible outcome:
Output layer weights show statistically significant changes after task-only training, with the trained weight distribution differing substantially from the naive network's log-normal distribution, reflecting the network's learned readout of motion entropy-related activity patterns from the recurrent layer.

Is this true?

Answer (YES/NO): NO